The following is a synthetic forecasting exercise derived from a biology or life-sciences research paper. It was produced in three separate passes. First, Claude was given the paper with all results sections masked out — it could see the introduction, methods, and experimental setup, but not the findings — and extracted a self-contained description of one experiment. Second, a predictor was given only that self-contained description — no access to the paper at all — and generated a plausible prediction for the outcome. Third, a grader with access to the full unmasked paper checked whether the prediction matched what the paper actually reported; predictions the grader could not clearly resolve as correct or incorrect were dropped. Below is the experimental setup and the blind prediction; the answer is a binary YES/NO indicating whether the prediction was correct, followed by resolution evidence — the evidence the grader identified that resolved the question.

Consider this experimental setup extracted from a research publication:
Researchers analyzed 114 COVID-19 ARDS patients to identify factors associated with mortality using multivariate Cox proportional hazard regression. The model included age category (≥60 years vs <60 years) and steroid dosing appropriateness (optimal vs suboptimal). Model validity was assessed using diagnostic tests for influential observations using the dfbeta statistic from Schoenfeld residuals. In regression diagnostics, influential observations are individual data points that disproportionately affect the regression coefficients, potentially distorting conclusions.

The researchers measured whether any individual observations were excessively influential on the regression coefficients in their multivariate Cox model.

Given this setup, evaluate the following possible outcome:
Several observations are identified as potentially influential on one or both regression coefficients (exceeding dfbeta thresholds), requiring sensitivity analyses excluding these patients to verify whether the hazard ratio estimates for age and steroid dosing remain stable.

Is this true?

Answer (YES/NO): NO